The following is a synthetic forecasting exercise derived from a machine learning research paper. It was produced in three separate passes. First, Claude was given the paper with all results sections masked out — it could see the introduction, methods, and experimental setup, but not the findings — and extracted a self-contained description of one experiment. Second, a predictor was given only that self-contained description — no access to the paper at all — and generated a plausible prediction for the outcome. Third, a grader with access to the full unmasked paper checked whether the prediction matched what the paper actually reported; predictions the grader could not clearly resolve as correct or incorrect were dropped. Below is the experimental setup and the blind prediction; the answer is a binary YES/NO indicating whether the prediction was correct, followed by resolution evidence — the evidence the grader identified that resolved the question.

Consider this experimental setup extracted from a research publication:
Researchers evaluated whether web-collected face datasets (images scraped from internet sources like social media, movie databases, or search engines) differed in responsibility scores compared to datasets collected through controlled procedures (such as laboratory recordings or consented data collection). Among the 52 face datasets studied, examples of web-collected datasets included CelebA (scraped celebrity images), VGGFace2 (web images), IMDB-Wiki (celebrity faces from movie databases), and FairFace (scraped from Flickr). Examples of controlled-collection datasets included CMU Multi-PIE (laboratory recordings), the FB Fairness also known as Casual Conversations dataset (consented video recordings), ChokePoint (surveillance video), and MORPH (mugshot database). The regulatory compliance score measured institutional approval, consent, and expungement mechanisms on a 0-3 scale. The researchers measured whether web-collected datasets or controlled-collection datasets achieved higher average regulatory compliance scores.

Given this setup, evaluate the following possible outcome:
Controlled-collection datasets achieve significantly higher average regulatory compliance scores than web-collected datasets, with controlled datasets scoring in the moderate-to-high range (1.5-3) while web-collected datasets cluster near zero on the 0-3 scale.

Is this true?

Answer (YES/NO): NO